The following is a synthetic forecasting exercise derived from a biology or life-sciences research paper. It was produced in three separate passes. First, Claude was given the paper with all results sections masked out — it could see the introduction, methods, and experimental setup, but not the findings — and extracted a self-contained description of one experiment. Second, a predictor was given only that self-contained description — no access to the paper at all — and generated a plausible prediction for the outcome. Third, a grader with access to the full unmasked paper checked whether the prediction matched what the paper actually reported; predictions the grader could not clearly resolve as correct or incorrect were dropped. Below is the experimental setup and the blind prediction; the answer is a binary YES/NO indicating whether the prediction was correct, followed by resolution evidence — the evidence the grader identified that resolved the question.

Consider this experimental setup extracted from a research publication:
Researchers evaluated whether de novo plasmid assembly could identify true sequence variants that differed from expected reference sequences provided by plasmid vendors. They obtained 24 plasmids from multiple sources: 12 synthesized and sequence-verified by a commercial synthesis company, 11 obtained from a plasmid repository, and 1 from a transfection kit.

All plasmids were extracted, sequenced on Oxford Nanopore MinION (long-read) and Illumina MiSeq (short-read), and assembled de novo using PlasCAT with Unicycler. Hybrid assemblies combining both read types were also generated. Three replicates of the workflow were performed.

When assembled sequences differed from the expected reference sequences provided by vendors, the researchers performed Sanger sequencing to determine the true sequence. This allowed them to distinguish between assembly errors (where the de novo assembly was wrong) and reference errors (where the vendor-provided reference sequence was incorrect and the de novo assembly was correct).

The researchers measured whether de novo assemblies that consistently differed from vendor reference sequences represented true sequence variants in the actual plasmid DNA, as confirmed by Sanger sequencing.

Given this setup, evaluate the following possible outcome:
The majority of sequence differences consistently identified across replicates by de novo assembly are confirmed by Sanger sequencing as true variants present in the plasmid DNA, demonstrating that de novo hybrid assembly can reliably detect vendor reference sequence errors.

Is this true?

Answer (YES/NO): YES